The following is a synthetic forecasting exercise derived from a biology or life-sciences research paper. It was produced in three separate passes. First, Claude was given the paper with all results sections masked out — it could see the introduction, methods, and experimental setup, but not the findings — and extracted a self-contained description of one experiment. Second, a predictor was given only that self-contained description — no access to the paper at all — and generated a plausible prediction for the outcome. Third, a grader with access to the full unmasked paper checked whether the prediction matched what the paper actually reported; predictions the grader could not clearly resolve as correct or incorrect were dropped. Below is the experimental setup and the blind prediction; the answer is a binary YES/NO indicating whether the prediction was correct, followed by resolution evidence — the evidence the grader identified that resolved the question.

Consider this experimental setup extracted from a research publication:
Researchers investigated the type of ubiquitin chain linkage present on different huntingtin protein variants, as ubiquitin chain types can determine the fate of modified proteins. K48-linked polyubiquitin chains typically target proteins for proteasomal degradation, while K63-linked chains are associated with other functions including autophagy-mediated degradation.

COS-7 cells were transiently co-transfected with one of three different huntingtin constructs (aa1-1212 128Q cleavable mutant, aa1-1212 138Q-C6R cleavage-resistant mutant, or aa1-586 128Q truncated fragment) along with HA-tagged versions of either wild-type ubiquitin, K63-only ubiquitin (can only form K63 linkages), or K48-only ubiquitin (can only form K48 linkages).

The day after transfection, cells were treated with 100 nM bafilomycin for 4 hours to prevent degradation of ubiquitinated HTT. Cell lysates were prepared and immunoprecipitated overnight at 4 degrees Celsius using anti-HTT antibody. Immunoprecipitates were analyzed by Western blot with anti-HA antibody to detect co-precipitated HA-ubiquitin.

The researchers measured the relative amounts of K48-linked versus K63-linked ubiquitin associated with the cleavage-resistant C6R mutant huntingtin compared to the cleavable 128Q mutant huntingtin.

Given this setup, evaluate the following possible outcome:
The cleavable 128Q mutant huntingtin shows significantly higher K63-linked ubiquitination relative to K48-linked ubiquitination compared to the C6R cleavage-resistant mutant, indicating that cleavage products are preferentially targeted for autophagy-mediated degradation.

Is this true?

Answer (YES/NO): NO